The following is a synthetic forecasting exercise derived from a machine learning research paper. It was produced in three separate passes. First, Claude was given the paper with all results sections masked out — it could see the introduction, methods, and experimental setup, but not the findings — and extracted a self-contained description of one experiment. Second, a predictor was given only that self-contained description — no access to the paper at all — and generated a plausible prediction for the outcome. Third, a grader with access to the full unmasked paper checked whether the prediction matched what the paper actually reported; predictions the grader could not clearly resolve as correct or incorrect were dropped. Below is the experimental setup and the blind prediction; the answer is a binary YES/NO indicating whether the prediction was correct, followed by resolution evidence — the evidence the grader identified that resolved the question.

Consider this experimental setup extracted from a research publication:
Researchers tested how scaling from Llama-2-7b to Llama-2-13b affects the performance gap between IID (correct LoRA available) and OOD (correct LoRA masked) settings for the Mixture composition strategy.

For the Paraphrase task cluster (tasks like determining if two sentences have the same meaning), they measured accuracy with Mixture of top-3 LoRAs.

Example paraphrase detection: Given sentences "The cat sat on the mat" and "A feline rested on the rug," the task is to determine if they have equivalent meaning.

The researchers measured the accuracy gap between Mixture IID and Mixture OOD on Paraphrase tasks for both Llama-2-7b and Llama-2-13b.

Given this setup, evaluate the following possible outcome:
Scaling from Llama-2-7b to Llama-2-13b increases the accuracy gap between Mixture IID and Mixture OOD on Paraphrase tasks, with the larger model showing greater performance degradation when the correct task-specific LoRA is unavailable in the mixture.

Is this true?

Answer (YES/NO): YES